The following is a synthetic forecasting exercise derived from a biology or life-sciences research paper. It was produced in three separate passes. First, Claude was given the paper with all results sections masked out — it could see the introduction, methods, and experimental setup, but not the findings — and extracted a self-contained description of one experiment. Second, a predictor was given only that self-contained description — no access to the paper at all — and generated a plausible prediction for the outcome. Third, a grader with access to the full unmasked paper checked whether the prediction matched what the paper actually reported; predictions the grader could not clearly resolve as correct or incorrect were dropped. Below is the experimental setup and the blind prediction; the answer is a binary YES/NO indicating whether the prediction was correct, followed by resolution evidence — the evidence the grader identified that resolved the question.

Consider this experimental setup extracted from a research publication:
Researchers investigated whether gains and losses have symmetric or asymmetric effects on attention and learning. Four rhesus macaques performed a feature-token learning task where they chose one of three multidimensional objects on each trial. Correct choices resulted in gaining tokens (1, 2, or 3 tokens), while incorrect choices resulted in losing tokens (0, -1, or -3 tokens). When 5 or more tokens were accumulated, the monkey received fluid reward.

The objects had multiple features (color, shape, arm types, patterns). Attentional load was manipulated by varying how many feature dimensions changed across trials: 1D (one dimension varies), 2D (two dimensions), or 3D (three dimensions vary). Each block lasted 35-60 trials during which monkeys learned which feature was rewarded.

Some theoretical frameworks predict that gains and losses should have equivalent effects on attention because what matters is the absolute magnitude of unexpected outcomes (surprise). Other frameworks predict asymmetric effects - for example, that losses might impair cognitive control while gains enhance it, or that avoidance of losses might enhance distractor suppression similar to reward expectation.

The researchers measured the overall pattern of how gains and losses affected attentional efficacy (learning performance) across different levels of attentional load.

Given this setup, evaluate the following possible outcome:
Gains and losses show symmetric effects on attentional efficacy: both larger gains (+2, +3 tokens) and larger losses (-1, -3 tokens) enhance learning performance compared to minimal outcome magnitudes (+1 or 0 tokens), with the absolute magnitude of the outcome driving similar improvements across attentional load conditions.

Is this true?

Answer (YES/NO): NO